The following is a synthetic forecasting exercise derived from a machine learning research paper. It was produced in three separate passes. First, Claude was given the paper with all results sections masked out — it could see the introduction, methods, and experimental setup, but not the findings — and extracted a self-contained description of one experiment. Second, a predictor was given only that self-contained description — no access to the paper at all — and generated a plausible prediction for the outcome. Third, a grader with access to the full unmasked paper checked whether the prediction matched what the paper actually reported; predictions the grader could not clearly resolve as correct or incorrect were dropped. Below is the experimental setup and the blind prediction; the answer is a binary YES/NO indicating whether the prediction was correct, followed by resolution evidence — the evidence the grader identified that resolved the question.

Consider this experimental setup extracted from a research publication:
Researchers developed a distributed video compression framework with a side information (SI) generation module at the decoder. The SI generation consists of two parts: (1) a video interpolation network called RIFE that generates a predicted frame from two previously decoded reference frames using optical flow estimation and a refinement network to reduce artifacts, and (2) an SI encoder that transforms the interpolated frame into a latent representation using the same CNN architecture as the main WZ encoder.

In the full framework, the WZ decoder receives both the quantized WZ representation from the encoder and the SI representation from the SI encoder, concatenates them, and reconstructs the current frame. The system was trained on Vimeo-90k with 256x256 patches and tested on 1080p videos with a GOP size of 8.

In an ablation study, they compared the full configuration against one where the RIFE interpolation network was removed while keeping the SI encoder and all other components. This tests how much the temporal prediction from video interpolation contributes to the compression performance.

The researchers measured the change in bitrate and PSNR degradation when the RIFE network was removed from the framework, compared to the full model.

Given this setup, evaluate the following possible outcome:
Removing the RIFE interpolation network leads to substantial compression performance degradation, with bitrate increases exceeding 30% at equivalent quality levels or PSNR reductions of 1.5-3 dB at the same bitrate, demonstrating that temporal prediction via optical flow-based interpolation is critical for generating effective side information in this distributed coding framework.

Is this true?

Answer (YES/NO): NO